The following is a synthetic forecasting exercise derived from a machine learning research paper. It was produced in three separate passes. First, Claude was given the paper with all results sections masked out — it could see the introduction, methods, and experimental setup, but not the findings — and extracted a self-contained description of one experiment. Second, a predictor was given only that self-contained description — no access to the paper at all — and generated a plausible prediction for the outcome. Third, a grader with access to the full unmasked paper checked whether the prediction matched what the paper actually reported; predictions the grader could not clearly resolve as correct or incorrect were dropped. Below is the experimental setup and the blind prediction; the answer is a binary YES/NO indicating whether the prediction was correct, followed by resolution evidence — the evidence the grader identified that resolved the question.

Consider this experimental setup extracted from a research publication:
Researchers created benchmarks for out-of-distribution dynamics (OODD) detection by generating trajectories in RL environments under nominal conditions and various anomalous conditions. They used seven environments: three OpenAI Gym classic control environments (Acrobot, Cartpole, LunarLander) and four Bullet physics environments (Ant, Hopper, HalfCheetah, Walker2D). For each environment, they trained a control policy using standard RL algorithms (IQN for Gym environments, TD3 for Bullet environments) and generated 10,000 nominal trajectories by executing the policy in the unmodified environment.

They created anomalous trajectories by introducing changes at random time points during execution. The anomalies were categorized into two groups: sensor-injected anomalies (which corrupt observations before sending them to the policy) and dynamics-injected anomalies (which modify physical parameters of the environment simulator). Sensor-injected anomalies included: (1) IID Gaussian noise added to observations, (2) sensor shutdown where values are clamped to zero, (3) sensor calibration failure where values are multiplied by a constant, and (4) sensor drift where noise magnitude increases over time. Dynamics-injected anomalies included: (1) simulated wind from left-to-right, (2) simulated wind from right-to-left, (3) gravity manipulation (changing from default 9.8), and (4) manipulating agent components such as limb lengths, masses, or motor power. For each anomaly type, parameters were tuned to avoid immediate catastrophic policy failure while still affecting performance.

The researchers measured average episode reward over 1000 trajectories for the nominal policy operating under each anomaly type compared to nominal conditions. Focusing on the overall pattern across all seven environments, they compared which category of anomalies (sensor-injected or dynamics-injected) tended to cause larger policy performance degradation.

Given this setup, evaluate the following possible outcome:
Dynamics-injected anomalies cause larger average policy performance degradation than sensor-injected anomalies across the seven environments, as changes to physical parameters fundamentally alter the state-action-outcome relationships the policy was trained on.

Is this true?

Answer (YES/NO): YES